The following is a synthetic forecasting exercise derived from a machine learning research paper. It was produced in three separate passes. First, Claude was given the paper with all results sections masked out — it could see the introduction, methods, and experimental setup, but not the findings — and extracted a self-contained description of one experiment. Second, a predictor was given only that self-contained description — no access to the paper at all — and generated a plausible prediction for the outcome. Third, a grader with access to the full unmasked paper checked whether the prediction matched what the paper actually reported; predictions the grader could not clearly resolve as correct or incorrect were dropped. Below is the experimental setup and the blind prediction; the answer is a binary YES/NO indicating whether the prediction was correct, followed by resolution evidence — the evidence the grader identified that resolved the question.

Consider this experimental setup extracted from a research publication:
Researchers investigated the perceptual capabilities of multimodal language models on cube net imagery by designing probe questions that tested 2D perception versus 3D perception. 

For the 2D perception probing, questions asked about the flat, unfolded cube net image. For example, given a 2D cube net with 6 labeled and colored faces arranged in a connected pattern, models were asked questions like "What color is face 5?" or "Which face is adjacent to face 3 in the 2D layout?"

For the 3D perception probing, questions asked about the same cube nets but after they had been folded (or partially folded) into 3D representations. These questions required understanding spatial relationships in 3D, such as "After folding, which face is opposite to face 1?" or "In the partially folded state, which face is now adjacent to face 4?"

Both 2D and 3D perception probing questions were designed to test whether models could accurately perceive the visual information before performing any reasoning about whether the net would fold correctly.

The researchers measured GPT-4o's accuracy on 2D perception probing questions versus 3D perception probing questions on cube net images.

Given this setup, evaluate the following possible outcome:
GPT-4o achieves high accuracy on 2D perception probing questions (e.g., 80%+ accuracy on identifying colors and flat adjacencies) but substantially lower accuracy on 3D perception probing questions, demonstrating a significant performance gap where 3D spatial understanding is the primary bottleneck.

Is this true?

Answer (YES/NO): YES